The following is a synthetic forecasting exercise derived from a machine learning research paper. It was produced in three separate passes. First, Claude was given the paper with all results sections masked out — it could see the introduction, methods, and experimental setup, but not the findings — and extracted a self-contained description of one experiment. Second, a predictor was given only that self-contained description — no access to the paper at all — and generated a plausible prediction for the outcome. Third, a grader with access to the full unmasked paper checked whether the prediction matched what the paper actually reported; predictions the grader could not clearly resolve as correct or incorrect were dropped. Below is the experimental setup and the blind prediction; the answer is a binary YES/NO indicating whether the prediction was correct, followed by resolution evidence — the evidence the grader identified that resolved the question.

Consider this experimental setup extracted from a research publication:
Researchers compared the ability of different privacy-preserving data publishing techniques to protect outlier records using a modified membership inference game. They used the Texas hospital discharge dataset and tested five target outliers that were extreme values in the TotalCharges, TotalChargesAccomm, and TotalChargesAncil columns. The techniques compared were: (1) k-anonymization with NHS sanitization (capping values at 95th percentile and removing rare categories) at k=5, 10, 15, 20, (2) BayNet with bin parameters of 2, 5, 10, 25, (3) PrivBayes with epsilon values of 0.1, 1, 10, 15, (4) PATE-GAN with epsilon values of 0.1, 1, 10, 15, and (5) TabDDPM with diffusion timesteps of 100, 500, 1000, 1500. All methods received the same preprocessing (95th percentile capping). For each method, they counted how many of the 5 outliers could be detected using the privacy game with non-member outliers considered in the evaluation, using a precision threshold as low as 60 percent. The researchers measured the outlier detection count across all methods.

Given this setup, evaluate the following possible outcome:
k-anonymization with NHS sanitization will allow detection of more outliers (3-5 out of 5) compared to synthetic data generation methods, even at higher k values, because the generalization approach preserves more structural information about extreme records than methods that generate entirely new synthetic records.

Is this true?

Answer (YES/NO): NO